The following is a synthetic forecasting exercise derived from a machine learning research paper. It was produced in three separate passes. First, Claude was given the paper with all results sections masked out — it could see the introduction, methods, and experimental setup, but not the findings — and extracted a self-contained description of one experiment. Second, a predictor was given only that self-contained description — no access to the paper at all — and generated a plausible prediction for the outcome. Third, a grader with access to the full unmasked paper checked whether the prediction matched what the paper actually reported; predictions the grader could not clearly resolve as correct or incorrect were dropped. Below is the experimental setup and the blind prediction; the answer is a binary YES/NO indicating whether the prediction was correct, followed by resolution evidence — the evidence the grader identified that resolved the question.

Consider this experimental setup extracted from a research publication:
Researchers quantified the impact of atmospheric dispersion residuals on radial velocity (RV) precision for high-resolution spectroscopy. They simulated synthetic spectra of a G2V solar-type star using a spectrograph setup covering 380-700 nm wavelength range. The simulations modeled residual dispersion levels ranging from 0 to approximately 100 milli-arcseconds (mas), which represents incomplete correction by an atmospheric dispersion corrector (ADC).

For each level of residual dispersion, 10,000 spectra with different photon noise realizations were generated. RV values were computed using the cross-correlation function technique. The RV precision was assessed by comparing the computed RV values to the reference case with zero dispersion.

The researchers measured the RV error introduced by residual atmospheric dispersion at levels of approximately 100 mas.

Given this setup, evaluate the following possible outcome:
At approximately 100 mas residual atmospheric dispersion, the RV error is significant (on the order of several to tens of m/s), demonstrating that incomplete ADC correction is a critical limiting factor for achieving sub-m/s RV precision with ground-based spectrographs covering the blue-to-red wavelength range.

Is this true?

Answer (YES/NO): NO